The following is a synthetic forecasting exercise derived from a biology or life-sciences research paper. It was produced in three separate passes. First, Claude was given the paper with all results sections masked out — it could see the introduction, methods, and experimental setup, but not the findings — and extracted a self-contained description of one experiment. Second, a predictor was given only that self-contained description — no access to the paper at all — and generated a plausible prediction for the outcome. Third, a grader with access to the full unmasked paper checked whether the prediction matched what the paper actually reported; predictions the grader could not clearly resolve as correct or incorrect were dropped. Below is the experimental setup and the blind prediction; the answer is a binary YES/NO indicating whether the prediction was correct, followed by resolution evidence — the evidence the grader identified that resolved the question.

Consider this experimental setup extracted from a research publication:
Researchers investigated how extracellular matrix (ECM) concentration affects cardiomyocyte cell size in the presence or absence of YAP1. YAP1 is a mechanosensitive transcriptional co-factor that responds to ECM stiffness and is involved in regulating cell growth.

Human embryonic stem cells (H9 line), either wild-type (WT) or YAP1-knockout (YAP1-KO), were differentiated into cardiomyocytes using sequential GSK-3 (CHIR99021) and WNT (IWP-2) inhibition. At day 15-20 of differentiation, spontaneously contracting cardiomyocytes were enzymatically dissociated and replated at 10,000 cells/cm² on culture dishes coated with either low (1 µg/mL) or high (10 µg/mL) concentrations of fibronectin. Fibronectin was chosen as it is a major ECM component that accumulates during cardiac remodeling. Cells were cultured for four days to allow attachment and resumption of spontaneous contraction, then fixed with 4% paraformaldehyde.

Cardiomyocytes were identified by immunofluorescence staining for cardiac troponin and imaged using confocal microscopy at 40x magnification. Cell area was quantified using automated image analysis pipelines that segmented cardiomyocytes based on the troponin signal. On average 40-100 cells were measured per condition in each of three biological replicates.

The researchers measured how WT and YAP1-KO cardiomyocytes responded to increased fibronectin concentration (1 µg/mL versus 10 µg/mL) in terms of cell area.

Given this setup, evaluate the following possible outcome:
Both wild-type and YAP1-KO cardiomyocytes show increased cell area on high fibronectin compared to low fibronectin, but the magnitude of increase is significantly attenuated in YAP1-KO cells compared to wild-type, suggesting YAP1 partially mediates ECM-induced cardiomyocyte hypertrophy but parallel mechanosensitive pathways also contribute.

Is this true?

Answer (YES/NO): YES